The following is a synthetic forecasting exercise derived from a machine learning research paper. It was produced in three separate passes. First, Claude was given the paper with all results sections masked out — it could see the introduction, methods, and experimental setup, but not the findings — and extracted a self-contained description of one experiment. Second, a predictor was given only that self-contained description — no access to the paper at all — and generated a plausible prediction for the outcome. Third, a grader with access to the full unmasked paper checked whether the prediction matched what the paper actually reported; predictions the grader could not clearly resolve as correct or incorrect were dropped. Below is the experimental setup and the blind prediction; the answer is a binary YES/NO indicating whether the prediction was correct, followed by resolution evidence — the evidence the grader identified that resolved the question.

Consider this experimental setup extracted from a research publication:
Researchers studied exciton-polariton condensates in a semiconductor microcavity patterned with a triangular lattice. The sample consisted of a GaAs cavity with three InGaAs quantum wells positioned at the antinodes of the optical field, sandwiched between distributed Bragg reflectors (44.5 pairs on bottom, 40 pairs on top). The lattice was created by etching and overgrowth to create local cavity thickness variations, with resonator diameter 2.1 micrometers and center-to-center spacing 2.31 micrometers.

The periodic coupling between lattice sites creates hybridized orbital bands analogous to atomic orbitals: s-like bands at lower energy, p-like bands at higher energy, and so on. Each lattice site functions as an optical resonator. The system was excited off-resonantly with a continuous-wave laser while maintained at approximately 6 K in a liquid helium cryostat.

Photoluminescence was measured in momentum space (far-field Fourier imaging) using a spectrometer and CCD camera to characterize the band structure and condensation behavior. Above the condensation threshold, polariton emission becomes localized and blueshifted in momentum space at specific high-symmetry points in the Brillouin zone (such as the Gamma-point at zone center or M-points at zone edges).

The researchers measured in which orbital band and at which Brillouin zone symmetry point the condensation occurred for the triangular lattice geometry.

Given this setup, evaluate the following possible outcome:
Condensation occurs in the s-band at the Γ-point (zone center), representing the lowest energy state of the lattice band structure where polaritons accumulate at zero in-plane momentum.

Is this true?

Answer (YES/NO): NO